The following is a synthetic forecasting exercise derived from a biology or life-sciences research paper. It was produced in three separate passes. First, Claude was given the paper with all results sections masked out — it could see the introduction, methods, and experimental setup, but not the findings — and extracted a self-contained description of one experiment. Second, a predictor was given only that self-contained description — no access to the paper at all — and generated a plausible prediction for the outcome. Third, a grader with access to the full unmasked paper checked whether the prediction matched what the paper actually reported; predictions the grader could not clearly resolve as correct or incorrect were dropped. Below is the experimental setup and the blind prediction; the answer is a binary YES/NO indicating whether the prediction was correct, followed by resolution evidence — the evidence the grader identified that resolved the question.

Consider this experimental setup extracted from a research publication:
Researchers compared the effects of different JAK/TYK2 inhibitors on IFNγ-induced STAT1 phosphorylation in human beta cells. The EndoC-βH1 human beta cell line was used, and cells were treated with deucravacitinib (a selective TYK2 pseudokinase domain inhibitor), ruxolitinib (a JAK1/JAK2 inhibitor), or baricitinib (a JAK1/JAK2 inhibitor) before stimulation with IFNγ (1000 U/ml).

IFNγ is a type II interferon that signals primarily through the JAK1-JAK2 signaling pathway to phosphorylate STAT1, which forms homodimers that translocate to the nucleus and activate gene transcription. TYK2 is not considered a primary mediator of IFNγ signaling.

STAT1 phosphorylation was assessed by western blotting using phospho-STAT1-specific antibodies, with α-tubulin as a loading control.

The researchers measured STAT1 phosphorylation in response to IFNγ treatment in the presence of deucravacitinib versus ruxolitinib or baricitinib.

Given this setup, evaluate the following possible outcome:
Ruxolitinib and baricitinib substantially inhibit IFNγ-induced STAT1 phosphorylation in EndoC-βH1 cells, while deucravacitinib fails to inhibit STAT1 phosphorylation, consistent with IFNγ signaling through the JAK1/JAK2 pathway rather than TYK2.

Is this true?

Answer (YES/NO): YES